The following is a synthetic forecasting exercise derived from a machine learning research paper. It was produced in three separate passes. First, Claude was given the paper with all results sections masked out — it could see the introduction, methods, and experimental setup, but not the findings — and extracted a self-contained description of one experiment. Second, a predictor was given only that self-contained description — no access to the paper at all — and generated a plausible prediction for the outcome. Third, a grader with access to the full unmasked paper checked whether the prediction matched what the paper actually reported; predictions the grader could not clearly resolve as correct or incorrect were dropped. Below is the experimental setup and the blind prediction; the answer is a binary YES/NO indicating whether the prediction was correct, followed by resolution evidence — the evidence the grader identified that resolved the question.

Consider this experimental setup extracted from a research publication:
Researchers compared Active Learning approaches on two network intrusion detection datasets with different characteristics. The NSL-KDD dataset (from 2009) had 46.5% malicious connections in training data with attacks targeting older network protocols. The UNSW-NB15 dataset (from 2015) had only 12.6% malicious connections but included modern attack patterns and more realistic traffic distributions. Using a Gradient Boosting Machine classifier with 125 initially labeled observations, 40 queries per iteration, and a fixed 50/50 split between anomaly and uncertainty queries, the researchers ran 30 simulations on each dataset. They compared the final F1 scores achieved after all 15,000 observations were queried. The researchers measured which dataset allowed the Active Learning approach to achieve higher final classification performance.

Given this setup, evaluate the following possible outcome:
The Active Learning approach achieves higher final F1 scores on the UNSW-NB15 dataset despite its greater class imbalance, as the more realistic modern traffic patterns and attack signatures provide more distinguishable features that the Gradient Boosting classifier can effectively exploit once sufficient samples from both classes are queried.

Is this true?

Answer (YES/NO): NO